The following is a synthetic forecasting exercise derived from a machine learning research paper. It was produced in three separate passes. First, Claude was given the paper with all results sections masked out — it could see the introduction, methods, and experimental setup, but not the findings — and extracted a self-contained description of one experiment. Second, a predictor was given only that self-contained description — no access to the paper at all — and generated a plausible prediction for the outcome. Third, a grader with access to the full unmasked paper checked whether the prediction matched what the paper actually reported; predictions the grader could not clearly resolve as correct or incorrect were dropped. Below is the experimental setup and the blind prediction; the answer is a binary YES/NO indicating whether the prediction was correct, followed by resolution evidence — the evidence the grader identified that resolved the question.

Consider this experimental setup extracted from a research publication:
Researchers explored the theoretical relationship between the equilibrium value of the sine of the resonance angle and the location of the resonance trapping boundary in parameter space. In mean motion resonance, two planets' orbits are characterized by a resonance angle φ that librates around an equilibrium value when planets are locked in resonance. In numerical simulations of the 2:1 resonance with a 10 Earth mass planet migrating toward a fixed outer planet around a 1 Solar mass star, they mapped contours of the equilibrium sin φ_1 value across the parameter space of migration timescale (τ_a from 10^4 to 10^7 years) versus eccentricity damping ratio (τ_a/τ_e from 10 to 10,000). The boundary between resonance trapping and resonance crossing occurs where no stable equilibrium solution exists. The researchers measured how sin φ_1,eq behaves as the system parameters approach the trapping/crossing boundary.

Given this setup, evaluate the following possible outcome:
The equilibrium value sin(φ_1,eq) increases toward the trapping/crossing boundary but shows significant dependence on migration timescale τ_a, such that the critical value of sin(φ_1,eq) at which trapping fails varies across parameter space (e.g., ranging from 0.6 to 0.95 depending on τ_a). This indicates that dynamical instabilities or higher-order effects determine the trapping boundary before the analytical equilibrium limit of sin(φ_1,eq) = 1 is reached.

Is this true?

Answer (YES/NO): NO